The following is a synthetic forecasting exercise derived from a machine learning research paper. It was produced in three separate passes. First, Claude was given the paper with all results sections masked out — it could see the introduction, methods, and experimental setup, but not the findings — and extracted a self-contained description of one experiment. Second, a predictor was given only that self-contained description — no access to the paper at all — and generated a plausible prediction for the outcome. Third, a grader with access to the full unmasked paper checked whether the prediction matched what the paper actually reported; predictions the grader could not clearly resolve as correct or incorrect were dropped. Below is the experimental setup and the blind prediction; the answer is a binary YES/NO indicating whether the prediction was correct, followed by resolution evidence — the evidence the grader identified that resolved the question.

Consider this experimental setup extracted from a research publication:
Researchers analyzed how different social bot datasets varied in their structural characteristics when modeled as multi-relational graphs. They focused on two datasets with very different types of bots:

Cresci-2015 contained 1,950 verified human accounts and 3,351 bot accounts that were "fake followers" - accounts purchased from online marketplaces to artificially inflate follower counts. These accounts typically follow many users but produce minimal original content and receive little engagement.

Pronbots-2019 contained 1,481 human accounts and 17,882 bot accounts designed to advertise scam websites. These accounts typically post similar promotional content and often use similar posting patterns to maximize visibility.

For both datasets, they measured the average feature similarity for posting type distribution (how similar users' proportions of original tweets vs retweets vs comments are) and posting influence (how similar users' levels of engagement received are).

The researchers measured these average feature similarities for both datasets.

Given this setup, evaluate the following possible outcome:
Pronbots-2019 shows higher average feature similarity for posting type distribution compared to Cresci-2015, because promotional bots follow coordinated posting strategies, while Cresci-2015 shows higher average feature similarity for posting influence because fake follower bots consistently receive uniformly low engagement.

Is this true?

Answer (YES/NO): NO